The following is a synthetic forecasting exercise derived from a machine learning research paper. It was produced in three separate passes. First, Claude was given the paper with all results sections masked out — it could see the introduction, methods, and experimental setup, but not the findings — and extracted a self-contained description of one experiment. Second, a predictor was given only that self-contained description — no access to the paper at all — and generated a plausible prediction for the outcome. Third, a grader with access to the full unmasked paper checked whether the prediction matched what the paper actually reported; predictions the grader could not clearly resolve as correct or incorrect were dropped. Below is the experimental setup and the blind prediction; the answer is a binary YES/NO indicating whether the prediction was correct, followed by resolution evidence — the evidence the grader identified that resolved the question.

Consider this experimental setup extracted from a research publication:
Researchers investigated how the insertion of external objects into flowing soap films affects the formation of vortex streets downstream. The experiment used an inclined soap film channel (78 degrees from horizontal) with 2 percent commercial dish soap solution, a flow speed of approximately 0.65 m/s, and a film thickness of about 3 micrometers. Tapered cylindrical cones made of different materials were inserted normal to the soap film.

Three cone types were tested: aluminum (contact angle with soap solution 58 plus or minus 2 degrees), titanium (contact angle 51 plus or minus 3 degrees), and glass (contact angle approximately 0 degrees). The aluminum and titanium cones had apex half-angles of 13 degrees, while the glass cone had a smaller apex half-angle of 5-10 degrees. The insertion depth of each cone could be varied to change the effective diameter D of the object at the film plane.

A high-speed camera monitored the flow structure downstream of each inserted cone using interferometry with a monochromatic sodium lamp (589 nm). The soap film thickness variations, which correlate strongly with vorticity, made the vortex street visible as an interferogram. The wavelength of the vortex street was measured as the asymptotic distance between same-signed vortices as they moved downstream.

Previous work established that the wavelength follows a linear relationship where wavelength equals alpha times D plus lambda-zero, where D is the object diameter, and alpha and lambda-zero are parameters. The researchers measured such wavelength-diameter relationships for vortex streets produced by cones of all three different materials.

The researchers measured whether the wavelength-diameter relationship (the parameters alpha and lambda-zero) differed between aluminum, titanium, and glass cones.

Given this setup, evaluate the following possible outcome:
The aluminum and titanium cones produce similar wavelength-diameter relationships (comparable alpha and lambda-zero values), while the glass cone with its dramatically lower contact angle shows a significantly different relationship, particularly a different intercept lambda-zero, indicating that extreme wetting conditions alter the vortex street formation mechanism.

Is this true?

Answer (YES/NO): NO